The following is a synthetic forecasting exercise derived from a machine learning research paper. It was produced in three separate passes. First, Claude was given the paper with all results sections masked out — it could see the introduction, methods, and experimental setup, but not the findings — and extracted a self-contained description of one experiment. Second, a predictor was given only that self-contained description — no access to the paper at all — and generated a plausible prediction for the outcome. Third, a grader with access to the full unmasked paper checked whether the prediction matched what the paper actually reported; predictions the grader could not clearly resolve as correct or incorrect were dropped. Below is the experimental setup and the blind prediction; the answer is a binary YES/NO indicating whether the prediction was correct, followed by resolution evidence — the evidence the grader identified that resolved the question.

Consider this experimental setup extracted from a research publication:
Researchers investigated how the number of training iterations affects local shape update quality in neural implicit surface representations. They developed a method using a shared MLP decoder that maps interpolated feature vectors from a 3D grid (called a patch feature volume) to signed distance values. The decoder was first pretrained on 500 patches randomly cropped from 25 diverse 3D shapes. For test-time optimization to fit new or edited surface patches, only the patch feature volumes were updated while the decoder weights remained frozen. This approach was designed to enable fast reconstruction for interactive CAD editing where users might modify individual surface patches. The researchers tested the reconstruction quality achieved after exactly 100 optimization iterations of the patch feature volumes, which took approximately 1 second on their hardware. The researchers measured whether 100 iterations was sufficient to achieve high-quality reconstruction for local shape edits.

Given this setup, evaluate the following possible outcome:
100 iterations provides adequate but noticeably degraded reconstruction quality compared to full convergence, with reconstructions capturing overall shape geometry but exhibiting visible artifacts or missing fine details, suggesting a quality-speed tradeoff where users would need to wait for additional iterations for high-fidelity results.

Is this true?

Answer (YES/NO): NO